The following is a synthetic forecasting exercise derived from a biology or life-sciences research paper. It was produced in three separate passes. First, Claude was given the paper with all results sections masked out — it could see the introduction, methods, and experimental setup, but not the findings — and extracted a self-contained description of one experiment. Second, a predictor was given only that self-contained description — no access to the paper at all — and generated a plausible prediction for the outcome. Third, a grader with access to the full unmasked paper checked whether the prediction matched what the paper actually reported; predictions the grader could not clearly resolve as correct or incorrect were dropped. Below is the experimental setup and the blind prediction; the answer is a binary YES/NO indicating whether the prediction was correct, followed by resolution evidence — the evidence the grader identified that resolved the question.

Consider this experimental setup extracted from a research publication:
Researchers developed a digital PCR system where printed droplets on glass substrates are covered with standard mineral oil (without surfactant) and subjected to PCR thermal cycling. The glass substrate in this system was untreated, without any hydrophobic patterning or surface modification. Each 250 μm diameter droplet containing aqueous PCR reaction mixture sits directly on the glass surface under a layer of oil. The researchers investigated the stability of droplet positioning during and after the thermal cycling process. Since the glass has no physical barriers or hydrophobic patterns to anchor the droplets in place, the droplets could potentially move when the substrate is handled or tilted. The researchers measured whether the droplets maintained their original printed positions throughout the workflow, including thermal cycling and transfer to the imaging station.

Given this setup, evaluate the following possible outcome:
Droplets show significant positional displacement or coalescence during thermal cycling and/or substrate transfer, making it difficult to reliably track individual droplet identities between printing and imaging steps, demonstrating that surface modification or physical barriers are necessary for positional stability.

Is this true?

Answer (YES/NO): YES